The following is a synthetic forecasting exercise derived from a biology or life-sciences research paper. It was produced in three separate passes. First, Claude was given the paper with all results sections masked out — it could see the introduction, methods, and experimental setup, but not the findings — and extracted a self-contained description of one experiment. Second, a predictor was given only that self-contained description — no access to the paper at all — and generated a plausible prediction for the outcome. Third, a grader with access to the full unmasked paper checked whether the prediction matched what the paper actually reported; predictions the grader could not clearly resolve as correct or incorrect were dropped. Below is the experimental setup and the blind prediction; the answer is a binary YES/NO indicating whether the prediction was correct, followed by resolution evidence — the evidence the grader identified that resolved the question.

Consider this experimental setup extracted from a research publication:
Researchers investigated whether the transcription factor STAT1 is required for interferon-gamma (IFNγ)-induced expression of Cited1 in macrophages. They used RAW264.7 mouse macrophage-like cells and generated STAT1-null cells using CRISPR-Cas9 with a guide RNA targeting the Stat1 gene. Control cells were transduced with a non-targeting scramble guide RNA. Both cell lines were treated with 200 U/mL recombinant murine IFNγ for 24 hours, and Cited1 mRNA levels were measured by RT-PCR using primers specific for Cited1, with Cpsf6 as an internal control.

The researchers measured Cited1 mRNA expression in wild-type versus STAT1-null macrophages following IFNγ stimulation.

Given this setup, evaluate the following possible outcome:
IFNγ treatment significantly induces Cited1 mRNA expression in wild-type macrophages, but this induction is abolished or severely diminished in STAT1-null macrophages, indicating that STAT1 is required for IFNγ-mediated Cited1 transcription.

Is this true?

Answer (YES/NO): YES